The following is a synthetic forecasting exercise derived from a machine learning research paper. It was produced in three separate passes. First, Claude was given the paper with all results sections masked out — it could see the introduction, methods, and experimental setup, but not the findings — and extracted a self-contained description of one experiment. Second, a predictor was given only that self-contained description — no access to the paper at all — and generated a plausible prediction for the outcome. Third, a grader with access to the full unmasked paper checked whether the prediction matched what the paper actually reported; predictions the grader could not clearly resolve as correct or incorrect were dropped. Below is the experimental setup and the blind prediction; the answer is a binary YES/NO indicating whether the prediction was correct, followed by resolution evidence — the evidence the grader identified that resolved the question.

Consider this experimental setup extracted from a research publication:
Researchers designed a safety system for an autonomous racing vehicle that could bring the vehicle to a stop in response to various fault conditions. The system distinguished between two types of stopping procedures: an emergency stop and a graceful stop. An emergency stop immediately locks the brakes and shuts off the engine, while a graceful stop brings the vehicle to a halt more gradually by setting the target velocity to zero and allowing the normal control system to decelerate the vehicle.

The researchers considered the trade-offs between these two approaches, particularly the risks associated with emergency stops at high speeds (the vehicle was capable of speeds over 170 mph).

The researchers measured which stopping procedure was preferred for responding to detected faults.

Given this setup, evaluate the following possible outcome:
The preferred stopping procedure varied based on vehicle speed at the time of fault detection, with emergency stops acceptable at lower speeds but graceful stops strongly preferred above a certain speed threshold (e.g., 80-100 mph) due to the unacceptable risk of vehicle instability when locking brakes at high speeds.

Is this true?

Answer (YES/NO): NO